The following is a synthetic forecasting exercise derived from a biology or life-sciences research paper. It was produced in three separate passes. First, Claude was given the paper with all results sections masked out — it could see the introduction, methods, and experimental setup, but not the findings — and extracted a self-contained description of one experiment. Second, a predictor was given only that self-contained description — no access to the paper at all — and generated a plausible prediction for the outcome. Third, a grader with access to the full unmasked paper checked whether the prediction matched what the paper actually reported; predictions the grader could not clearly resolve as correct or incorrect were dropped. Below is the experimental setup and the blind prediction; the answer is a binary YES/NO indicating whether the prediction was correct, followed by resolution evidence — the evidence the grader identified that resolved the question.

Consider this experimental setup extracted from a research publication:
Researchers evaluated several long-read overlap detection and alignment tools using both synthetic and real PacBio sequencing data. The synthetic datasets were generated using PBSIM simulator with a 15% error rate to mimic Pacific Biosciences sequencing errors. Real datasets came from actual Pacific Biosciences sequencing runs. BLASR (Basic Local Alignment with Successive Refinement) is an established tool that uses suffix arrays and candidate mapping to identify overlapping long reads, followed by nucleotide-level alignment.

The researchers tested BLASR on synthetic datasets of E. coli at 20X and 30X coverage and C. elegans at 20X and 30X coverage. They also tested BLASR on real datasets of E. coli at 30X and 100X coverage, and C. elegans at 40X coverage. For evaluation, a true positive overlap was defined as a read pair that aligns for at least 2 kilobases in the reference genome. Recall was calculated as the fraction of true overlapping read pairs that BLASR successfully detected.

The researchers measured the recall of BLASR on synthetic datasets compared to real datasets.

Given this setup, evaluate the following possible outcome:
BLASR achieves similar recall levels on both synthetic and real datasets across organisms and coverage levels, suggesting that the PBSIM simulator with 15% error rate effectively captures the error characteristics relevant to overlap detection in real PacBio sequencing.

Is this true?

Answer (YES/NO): NO